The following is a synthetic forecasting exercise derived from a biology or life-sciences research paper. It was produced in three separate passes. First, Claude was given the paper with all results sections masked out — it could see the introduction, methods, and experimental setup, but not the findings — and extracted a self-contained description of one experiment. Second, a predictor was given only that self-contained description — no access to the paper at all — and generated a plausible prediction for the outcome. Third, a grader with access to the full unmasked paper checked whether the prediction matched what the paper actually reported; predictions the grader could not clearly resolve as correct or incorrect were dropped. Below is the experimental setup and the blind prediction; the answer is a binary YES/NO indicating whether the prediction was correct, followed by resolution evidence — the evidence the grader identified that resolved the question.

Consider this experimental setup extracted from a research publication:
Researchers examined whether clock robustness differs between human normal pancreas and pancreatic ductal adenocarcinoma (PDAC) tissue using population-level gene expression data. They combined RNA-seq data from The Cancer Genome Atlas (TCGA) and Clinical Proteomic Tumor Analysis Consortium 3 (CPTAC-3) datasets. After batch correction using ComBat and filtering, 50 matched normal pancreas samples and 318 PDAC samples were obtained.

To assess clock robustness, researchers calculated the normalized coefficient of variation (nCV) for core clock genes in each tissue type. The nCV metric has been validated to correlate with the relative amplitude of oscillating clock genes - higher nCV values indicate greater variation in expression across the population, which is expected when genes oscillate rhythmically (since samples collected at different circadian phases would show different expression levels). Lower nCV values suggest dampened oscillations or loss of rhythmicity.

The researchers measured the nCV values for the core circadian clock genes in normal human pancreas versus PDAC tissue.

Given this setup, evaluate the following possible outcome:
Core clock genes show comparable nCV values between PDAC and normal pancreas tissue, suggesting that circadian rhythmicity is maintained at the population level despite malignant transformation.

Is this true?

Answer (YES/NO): NO